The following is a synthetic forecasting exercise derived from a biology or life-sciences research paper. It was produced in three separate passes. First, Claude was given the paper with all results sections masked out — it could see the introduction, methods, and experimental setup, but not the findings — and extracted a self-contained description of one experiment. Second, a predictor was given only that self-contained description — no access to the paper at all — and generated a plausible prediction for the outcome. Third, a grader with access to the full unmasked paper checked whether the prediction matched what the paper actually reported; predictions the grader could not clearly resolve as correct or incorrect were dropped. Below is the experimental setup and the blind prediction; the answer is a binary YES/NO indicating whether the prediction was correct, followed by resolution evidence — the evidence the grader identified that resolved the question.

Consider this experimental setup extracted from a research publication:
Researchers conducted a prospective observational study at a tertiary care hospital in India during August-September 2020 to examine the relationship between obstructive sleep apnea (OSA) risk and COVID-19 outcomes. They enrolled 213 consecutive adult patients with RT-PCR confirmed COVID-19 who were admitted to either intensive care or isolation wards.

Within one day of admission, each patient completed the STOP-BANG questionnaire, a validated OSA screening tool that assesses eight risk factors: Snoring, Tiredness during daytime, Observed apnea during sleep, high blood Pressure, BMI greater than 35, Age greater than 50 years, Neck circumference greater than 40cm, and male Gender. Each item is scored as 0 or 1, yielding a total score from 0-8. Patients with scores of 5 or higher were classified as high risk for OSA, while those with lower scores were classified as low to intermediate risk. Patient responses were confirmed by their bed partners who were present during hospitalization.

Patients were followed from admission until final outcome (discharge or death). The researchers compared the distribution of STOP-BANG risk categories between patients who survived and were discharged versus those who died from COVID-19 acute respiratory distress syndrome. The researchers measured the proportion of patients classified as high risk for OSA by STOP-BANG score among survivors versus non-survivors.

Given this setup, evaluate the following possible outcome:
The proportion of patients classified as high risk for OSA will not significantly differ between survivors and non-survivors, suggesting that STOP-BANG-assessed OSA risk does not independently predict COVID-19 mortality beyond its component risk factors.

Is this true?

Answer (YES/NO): NO